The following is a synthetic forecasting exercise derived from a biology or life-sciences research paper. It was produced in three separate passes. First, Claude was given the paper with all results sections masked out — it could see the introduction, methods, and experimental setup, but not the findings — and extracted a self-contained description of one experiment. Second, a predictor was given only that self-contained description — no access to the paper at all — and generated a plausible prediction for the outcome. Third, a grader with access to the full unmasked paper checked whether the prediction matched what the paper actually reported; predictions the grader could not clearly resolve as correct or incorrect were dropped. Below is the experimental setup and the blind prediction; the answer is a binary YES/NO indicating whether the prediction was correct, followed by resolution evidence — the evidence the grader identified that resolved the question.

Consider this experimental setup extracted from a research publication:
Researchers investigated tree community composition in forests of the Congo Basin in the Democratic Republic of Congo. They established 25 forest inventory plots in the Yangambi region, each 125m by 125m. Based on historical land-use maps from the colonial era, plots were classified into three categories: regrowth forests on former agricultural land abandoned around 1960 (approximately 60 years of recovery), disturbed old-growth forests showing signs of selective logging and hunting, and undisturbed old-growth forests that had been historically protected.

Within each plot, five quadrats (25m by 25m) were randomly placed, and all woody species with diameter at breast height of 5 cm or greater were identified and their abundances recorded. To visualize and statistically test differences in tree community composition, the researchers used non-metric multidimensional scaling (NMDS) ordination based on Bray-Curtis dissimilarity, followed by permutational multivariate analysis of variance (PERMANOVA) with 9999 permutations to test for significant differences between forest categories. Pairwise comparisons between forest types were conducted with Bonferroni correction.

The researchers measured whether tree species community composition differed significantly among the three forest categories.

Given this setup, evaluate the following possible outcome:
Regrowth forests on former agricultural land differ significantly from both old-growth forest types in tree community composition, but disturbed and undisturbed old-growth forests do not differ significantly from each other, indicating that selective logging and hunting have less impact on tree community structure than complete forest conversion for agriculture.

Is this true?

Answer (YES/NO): NO